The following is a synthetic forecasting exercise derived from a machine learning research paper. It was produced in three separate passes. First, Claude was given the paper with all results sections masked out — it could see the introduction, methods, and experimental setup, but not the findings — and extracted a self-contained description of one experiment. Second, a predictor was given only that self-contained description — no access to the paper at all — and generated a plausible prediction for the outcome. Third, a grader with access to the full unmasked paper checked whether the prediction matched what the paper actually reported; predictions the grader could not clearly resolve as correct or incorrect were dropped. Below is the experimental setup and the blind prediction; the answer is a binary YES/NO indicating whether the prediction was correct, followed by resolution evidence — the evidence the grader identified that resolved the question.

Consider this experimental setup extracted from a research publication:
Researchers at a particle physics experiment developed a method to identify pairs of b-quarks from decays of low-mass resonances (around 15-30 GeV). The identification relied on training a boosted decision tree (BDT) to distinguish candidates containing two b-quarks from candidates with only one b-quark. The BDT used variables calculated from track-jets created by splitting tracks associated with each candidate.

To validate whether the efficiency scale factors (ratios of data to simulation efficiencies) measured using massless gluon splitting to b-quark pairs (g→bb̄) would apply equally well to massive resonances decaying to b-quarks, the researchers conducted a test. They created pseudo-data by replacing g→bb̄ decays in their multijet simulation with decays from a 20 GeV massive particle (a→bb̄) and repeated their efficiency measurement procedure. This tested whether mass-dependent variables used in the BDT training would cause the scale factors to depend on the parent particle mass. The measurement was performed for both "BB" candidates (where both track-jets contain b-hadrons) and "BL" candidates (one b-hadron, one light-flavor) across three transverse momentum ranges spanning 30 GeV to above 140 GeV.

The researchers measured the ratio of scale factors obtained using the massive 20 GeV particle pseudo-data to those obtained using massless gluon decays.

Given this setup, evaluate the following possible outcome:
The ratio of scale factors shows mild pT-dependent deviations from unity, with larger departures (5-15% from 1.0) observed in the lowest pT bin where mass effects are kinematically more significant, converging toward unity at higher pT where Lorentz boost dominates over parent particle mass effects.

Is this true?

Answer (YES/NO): NO